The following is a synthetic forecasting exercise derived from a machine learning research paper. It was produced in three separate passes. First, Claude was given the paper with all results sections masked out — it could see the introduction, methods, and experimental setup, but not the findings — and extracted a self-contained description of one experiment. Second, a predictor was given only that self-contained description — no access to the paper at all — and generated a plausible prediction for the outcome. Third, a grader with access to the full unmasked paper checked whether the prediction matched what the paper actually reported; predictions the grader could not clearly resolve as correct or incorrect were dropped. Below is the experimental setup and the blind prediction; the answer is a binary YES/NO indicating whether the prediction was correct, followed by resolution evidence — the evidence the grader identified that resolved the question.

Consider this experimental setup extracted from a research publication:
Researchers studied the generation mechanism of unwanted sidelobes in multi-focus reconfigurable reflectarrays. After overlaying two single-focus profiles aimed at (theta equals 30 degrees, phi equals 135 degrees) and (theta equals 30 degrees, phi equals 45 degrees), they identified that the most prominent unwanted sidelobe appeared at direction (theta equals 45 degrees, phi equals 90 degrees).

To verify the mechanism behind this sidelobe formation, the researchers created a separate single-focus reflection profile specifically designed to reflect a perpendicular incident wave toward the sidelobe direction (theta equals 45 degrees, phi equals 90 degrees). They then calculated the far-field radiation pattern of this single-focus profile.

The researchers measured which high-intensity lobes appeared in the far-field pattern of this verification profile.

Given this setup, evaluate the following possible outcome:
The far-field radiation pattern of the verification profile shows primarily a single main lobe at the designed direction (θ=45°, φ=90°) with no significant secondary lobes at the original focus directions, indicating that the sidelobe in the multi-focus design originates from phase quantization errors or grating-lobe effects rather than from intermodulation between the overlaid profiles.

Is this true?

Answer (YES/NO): NO